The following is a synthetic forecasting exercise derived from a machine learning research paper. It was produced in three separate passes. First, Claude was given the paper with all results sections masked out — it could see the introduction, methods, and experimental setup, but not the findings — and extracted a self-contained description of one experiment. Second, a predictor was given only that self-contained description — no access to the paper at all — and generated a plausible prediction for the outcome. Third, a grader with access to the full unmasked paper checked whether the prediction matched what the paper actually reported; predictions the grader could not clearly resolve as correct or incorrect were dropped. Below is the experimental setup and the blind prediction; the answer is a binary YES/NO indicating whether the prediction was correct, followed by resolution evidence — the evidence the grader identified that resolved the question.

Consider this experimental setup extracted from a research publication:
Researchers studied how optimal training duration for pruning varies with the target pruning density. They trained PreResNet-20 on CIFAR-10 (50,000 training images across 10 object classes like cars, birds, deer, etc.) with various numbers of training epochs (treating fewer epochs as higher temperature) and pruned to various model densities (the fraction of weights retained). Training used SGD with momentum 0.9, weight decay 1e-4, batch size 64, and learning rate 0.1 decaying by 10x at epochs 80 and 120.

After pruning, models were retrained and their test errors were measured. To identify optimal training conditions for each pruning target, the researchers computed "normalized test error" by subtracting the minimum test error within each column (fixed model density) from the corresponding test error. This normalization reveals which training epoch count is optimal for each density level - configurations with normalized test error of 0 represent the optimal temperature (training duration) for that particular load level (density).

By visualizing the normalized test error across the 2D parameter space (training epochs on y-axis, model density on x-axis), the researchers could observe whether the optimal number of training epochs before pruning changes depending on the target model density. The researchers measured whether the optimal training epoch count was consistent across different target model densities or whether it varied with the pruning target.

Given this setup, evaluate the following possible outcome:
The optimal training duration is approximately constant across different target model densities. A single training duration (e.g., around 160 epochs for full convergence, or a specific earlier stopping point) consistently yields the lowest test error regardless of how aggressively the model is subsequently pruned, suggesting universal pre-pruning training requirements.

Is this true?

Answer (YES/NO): NO